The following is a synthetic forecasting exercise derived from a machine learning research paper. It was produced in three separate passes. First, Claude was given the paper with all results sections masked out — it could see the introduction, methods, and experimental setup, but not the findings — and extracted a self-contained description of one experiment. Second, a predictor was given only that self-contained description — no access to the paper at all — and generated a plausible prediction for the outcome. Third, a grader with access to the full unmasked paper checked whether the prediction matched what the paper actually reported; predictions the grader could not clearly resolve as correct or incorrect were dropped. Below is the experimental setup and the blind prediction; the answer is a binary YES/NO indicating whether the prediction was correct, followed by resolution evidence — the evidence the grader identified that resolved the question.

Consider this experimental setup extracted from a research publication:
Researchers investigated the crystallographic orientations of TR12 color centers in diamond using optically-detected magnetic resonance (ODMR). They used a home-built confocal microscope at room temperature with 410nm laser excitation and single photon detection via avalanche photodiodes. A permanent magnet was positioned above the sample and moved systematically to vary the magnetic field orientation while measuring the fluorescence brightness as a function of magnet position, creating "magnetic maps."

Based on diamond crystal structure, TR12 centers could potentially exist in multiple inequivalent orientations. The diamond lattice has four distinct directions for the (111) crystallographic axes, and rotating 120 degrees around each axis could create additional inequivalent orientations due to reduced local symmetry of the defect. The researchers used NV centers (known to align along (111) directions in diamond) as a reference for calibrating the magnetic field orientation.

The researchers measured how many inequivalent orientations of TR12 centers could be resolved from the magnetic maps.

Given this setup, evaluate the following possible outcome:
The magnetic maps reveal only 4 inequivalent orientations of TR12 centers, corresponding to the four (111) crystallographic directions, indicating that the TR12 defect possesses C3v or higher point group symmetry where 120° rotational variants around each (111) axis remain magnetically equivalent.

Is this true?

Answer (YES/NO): NO